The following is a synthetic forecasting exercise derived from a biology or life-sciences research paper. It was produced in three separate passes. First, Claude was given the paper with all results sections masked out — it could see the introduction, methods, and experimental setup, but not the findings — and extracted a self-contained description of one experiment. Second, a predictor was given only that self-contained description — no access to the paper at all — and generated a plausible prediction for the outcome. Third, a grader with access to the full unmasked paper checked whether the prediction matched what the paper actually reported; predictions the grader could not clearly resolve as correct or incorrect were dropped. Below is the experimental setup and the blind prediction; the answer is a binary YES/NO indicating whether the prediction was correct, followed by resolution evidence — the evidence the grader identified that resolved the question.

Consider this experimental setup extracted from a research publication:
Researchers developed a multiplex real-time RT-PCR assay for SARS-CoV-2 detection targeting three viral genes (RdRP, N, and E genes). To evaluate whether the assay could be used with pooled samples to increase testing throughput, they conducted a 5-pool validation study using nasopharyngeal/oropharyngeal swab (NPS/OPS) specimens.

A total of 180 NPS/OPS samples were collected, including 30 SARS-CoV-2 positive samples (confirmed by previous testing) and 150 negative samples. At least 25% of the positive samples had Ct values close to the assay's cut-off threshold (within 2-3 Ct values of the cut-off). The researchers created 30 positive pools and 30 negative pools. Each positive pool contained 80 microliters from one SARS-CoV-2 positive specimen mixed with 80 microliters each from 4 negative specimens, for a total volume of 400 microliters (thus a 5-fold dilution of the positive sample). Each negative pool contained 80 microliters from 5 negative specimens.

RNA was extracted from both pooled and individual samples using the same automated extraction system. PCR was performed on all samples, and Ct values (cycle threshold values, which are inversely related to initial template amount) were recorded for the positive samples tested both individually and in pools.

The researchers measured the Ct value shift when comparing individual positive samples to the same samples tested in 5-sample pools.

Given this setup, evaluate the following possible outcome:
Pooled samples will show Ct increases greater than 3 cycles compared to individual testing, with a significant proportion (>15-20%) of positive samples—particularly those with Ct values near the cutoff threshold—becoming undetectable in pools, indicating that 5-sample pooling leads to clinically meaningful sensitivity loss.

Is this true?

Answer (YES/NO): NO